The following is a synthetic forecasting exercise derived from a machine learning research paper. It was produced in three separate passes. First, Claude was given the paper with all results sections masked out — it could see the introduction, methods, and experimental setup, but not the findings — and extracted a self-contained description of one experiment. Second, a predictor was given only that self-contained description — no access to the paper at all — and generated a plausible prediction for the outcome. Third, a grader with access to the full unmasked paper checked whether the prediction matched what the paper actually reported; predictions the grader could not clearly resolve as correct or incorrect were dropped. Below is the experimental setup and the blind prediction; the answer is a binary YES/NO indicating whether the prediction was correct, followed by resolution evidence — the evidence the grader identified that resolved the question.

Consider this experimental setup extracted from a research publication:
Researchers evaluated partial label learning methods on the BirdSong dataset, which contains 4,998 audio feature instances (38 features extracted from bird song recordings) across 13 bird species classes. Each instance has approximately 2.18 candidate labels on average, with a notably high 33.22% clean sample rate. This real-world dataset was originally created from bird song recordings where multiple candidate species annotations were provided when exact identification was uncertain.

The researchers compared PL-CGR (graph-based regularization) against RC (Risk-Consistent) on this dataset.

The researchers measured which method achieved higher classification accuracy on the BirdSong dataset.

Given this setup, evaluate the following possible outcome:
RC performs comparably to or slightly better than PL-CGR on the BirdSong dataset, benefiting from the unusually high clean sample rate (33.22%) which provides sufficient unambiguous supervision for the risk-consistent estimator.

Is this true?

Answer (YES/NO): NO